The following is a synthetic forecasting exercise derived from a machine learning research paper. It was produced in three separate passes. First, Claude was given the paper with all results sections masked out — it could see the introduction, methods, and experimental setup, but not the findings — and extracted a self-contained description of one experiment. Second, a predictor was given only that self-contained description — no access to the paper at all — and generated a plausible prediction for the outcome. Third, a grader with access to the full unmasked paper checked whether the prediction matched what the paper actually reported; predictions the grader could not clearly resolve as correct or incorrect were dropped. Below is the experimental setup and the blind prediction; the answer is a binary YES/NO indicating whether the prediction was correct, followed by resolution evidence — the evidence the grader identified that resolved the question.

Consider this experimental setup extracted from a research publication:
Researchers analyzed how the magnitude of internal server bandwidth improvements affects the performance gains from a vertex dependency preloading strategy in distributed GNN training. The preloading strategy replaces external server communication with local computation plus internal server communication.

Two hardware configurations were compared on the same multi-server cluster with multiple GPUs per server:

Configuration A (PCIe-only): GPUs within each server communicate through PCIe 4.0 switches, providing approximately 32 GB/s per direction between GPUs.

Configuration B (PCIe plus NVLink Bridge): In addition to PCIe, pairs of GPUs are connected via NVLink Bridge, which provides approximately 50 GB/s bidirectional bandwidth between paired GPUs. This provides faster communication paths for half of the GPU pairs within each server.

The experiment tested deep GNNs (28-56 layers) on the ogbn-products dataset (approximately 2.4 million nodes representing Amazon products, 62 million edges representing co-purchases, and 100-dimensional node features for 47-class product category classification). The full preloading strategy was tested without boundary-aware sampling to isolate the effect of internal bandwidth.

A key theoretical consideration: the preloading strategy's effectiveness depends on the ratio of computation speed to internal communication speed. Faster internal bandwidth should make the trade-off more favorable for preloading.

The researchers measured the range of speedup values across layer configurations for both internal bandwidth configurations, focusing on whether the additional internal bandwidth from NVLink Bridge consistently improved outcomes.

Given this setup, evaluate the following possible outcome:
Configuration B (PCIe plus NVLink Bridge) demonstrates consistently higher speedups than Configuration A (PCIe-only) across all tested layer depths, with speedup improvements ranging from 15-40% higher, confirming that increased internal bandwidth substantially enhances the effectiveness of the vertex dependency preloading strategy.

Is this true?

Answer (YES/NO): NO